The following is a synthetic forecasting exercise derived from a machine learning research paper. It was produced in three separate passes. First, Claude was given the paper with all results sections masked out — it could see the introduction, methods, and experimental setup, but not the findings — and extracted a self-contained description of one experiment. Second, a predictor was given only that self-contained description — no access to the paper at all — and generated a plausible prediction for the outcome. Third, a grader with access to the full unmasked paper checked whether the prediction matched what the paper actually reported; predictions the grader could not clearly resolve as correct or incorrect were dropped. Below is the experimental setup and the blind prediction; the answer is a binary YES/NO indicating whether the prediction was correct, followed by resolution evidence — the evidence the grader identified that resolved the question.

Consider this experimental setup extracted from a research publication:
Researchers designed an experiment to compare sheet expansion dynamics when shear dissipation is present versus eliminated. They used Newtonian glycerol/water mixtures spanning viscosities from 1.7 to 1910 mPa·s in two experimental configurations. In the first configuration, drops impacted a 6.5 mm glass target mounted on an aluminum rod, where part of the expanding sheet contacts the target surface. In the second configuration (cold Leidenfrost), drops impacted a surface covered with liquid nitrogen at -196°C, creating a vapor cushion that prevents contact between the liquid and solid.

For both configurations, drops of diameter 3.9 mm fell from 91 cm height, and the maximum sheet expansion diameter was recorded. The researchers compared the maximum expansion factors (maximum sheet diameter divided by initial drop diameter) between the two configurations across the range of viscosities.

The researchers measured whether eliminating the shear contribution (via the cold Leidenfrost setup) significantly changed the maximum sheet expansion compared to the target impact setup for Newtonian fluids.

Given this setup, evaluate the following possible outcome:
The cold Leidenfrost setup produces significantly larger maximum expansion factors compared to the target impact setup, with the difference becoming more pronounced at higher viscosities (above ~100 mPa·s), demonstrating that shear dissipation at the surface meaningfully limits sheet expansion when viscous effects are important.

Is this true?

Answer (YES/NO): YES